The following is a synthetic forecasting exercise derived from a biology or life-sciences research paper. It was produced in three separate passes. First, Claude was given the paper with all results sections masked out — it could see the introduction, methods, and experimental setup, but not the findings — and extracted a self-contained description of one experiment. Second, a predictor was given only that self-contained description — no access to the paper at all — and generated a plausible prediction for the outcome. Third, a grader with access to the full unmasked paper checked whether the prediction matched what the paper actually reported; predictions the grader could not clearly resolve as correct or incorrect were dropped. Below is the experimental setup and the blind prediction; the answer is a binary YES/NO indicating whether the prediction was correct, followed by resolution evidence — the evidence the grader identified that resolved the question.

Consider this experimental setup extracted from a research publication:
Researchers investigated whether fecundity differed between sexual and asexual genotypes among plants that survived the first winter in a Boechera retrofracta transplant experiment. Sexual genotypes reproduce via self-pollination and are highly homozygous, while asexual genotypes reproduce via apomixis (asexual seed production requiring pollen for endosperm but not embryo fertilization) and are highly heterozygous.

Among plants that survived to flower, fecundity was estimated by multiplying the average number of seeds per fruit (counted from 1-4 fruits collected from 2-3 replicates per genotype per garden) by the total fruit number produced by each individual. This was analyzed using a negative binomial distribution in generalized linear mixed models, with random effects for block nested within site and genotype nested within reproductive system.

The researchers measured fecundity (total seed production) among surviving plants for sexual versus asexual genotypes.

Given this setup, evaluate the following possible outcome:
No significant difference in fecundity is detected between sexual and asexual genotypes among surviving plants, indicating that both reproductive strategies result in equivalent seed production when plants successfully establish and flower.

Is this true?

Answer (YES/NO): YES